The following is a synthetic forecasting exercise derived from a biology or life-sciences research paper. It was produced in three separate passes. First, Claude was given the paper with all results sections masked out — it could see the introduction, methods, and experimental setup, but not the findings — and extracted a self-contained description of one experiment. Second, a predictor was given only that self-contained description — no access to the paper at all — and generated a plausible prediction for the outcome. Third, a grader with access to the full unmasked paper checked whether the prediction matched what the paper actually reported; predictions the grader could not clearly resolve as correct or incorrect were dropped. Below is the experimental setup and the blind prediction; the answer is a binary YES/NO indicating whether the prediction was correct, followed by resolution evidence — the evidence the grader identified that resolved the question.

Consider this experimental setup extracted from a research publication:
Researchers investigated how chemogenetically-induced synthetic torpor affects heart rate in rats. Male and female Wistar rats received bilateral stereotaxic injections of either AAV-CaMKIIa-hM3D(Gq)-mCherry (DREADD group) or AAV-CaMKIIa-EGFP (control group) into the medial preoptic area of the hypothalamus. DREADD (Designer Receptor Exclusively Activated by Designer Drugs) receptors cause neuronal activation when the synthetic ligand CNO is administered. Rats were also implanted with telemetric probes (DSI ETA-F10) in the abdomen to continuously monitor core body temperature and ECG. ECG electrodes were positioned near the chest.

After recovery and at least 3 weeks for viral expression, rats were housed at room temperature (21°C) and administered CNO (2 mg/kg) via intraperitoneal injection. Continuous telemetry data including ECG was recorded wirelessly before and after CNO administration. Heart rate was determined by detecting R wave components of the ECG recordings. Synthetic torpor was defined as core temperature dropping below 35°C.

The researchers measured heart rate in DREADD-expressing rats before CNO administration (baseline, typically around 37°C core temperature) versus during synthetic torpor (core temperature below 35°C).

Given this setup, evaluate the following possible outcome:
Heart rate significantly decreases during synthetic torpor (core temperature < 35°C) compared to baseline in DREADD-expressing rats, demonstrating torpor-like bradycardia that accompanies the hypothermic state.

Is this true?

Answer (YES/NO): YES